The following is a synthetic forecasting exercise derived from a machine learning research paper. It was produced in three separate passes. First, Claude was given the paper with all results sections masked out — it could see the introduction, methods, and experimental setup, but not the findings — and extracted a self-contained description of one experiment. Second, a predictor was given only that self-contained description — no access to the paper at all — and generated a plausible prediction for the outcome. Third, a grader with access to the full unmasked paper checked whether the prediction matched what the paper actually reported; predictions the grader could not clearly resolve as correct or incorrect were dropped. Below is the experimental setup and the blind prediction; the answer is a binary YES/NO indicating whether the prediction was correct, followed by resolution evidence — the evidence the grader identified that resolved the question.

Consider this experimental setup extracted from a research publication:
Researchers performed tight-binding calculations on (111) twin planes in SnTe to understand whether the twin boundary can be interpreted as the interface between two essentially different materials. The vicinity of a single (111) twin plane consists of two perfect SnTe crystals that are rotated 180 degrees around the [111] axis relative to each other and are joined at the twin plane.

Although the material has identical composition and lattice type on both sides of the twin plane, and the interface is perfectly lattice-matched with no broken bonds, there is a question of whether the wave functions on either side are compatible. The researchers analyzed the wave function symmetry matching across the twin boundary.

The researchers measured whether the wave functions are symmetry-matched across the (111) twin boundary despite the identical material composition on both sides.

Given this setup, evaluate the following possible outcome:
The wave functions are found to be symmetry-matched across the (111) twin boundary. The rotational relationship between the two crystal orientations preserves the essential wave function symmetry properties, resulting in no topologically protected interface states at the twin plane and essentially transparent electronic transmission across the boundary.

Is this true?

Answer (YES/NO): NO